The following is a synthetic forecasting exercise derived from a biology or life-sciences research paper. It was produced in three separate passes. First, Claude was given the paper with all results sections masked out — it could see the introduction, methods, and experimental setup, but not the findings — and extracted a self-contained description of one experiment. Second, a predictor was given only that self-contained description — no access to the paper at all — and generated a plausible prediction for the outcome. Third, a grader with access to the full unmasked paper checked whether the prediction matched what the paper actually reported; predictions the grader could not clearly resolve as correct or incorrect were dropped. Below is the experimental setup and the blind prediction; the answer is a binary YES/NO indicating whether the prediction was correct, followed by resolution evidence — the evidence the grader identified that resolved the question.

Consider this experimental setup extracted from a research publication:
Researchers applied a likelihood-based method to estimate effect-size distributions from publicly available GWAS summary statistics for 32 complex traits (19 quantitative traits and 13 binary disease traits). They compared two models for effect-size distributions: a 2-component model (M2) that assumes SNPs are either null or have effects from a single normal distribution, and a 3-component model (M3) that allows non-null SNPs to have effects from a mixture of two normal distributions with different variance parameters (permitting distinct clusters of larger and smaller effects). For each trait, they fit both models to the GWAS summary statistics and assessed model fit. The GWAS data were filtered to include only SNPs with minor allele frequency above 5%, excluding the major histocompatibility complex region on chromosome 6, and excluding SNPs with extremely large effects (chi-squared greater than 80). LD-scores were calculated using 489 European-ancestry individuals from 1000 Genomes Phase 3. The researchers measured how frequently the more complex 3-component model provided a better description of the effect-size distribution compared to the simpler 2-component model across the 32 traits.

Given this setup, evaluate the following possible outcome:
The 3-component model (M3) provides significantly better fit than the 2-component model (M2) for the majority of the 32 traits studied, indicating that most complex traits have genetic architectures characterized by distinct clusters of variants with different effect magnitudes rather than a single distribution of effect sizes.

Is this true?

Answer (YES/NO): YES